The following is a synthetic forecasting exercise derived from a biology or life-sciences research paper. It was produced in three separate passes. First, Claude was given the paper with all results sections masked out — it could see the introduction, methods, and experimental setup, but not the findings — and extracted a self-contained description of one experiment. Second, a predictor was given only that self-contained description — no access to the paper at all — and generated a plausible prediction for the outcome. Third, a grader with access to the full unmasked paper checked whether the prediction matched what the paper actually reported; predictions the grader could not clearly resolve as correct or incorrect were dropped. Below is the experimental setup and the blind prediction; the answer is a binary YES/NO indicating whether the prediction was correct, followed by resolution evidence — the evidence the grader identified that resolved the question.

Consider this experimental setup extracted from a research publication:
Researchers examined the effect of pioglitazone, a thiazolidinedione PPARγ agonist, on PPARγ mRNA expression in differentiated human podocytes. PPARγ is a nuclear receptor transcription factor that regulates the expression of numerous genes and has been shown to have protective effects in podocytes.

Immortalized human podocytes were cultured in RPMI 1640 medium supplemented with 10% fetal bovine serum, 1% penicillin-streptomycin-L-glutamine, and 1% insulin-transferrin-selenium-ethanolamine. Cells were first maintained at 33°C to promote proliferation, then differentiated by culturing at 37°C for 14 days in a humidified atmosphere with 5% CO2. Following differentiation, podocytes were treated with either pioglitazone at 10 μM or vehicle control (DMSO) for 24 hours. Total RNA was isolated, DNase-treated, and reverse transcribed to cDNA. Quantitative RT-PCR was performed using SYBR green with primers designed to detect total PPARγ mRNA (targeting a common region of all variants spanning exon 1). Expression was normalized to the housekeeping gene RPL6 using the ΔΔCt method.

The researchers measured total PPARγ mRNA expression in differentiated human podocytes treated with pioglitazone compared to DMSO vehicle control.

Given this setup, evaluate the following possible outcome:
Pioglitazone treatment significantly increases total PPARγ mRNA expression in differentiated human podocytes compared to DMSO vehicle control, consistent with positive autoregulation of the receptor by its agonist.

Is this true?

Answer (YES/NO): NO